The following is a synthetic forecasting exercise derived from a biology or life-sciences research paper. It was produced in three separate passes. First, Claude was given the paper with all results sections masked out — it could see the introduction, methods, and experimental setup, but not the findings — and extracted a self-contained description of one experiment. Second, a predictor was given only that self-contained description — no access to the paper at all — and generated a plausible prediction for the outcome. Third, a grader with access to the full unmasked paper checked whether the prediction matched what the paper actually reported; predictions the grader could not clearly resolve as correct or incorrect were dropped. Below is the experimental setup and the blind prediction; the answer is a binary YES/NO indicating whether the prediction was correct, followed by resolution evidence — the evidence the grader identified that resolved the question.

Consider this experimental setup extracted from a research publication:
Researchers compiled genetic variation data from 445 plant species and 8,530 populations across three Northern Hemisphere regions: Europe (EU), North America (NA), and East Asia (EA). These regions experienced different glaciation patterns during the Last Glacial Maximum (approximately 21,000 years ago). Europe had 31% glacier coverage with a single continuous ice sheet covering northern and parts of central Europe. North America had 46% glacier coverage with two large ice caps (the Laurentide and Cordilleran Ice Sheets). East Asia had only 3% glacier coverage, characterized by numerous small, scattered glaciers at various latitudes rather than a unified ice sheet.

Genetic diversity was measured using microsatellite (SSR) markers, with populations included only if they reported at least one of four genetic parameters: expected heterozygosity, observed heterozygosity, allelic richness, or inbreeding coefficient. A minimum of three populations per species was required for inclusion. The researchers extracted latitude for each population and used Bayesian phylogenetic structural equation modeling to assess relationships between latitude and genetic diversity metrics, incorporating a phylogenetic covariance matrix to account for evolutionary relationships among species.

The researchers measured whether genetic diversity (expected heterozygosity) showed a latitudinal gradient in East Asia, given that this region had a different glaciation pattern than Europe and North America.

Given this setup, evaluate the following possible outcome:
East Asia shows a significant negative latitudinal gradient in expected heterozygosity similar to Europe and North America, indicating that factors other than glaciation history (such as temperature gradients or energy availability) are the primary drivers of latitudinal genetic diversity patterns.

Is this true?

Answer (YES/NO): NO